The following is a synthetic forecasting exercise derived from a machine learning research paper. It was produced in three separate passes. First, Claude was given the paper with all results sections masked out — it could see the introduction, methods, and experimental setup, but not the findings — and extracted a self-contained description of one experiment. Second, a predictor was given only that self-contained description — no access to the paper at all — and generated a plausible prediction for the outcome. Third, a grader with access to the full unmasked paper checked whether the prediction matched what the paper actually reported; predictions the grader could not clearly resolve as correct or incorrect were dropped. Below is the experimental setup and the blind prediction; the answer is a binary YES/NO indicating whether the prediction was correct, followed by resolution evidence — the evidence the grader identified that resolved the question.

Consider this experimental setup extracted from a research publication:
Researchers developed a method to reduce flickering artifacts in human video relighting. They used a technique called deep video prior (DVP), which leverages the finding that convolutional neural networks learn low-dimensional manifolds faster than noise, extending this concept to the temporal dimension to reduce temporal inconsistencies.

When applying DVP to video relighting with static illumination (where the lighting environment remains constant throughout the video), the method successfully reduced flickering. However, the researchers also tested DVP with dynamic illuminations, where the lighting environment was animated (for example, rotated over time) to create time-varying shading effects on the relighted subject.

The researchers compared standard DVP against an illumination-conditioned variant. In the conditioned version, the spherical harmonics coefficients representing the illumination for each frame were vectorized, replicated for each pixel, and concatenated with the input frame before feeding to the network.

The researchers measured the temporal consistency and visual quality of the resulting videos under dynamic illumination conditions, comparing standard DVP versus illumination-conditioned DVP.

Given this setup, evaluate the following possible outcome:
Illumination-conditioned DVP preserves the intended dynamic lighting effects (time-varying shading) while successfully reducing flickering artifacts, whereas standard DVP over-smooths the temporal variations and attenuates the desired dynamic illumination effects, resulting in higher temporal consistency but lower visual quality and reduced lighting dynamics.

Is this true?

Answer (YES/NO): YES